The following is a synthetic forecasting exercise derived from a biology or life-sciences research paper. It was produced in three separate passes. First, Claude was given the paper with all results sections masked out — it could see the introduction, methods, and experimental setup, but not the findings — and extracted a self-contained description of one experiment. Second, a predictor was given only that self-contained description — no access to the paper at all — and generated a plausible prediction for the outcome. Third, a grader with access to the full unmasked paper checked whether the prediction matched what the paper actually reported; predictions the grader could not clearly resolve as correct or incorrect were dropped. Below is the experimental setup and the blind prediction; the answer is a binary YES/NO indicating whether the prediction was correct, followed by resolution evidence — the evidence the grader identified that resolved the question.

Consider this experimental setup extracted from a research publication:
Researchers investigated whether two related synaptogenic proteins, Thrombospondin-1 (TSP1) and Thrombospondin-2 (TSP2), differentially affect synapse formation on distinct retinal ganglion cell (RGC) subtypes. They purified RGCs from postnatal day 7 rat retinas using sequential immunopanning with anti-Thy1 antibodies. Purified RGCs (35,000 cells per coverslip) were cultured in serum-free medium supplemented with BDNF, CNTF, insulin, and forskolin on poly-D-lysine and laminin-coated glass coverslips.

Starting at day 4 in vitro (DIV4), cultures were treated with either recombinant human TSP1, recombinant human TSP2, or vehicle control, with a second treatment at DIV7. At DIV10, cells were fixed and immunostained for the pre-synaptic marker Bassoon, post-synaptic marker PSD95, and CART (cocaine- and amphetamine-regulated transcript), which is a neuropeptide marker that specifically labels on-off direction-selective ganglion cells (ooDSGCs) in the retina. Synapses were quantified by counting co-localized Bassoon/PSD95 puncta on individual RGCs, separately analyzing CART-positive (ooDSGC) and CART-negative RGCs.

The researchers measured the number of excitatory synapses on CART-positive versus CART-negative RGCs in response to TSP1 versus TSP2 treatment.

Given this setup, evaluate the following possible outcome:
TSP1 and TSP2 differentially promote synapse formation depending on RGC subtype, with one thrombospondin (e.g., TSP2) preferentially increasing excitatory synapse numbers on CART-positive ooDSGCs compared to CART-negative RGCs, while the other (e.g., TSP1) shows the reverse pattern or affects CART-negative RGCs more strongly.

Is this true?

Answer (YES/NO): NO